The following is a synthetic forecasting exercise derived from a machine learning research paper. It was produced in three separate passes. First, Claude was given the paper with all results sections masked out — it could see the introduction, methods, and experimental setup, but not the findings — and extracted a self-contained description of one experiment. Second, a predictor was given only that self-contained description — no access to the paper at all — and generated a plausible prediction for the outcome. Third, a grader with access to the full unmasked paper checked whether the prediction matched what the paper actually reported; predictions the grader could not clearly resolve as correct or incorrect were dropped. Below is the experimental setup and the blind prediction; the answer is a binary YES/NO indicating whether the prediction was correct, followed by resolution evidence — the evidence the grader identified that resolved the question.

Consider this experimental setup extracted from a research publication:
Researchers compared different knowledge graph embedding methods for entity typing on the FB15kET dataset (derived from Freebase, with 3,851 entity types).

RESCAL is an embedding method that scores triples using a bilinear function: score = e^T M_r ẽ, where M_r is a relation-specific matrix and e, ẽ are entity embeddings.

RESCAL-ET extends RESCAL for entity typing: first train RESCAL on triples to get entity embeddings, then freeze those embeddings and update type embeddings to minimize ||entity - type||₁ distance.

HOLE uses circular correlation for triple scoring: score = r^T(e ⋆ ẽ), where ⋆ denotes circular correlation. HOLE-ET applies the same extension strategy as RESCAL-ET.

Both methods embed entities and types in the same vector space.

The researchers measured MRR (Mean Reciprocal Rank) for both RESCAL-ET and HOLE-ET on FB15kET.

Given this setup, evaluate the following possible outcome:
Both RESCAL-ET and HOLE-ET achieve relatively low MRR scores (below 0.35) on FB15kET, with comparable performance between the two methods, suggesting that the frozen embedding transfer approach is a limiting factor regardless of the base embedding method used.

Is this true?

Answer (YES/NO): NO